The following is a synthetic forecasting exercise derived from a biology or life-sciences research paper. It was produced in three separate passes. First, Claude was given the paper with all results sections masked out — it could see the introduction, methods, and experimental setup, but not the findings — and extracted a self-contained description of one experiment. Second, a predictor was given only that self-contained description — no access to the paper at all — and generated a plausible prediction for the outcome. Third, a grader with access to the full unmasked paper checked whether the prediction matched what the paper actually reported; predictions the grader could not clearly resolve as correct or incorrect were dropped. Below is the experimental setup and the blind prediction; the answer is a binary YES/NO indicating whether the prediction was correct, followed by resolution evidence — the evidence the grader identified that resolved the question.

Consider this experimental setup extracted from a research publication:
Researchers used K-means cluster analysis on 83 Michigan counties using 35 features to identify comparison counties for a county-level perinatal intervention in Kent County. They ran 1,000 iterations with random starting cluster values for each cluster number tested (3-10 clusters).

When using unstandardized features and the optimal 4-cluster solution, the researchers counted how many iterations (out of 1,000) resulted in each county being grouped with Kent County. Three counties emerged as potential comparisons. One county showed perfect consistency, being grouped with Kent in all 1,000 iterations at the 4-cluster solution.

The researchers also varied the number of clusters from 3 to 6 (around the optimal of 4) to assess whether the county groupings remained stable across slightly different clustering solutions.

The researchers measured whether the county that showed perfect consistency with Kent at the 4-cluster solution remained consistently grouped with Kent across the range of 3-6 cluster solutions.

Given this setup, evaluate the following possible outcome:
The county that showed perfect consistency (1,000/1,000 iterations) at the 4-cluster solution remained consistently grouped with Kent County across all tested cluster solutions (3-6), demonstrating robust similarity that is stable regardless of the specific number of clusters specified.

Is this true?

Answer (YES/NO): YES